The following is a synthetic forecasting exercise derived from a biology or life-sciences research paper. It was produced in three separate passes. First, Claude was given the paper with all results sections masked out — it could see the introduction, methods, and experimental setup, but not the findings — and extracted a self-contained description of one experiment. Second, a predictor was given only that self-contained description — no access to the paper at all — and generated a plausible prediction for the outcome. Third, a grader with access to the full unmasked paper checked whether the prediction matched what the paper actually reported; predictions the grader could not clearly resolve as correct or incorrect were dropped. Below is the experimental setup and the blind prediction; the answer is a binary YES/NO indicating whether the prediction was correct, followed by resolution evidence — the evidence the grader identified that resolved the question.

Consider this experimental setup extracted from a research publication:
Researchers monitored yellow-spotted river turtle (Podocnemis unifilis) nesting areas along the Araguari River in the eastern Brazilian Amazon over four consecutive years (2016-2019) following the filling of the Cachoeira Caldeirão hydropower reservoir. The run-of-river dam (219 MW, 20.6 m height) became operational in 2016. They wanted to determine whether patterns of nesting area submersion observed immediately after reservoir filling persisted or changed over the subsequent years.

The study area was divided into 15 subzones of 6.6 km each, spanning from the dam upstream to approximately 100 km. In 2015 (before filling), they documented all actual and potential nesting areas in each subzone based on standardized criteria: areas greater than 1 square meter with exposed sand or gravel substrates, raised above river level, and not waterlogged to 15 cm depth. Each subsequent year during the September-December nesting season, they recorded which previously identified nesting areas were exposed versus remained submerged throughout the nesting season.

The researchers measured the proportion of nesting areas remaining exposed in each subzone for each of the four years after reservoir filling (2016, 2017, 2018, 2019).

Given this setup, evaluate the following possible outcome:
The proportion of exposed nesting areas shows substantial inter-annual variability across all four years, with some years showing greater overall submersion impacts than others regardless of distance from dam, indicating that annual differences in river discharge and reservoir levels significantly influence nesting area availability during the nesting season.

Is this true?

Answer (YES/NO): NO